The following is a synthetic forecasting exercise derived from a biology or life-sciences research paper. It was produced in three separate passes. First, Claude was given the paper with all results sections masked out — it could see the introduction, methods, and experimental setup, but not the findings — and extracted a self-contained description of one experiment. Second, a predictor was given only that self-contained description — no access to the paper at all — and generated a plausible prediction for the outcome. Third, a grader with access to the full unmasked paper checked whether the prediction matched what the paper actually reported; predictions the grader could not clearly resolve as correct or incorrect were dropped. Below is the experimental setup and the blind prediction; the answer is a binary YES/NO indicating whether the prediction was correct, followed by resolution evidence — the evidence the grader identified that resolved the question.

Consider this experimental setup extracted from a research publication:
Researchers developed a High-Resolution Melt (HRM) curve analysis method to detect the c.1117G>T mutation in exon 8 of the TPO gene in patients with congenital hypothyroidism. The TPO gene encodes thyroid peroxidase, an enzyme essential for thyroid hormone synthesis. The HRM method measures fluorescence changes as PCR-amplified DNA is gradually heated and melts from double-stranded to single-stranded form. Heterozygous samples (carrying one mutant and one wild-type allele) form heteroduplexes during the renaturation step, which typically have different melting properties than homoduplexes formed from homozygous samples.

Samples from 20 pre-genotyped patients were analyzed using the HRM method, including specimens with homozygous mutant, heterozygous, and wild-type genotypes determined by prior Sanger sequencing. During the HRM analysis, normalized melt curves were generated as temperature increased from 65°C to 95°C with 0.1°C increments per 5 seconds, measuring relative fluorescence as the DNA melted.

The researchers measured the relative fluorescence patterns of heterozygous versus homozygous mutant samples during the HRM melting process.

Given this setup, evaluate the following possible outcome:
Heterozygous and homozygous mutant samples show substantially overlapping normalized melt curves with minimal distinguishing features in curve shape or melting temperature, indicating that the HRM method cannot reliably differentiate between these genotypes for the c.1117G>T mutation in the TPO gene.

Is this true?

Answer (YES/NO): NO